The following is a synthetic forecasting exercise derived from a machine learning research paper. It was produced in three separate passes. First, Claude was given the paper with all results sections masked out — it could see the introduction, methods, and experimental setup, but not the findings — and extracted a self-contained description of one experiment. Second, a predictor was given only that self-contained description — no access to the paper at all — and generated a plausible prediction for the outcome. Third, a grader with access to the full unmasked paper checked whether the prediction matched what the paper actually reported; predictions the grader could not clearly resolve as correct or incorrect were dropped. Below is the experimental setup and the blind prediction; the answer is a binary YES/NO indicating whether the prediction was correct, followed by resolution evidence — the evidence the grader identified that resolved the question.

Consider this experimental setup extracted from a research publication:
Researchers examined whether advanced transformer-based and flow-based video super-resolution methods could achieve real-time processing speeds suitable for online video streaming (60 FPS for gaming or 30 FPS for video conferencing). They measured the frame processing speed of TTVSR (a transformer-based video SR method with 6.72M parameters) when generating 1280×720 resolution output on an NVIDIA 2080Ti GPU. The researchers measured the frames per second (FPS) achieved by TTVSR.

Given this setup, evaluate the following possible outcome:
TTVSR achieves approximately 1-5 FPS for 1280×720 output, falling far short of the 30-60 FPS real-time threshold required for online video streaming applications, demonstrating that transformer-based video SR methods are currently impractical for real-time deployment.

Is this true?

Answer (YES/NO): YES